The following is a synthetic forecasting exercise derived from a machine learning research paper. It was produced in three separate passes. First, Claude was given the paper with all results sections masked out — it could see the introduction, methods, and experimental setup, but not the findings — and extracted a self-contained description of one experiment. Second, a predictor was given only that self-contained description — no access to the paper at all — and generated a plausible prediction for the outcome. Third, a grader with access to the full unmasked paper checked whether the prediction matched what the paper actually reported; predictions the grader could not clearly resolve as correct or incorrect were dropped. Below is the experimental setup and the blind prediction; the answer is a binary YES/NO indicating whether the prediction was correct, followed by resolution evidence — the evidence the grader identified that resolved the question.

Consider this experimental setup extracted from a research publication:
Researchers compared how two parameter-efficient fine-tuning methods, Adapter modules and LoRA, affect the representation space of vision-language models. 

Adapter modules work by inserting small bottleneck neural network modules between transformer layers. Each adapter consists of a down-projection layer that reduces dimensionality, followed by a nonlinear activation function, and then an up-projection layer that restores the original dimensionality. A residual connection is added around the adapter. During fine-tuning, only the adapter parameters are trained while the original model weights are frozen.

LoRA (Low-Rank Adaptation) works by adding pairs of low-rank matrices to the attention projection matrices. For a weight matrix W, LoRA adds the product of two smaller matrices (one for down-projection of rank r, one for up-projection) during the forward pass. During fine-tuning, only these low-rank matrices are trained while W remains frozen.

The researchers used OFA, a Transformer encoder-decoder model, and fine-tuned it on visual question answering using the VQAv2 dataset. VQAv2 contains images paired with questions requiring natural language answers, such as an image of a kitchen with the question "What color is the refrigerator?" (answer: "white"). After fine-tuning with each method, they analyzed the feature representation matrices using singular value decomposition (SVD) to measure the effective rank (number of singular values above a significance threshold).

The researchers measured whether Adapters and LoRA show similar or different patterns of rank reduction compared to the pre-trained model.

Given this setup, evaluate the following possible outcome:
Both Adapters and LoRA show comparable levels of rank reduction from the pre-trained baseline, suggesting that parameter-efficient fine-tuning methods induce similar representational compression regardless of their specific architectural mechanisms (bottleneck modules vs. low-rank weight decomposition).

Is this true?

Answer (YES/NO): YES